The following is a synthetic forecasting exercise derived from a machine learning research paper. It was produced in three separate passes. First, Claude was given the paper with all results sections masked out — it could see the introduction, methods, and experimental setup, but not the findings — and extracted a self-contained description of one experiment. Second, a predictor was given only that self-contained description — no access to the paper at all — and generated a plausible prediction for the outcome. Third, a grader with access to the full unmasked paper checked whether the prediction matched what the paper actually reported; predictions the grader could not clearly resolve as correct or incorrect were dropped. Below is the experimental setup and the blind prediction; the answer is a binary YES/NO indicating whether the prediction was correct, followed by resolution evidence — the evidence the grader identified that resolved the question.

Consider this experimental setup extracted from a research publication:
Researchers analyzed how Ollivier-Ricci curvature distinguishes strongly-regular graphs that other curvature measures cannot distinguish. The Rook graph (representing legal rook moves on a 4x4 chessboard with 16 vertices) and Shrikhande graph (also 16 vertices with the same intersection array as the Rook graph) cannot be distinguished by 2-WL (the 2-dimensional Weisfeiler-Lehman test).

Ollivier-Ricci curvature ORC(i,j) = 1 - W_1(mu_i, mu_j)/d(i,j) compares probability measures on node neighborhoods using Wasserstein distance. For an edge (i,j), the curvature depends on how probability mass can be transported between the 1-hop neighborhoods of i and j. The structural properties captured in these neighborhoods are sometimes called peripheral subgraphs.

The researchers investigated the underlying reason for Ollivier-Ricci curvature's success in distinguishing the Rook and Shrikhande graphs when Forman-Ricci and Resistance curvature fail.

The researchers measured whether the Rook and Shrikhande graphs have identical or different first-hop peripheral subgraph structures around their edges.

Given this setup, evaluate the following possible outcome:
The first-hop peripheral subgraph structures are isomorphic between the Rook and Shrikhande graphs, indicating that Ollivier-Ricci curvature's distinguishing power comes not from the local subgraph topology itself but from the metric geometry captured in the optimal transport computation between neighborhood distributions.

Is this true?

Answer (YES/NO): NO